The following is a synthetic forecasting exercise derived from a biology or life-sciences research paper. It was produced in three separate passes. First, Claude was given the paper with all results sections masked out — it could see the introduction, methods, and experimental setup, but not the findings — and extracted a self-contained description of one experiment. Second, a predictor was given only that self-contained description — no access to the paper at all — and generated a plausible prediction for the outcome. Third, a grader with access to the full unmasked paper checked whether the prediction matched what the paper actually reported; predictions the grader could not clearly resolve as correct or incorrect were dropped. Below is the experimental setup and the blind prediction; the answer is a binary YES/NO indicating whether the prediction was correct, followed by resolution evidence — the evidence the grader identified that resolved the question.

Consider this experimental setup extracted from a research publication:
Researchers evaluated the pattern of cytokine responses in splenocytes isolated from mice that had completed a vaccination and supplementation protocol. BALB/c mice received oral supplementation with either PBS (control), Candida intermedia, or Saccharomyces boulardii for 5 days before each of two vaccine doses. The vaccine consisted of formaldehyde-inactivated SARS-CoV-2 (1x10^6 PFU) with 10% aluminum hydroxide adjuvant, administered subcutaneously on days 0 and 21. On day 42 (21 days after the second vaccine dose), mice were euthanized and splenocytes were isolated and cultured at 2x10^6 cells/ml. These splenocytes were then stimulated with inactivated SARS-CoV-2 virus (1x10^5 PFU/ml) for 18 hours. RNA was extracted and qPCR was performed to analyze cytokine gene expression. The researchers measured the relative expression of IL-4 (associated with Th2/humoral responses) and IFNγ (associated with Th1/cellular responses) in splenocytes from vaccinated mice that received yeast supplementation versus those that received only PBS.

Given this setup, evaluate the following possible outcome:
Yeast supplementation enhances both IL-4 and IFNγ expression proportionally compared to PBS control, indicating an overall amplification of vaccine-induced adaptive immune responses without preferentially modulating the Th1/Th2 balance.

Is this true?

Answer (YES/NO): NO